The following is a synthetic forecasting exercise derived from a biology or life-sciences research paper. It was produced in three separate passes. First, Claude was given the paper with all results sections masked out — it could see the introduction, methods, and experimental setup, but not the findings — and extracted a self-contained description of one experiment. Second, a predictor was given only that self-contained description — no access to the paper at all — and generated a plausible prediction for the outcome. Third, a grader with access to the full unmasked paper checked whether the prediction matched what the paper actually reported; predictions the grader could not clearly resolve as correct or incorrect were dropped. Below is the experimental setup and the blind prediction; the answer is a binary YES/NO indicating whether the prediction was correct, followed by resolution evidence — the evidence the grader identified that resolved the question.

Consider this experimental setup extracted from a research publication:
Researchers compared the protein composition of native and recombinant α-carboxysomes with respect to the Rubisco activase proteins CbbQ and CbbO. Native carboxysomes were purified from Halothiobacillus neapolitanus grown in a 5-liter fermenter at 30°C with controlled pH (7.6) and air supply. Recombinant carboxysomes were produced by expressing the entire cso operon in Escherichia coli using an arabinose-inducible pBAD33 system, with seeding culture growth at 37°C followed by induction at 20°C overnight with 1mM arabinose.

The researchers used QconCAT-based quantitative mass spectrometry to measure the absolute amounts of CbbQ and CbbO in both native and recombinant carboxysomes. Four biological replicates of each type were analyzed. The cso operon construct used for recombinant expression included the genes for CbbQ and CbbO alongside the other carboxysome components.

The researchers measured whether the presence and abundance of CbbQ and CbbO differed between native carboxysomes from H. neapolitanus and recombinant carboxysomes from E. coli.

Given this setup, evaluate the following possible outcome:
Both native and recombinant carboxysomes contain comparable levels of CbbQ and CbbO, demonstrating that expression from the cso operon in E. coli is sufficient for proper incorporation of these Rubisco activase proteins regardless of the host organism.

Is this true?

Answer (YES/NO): NO